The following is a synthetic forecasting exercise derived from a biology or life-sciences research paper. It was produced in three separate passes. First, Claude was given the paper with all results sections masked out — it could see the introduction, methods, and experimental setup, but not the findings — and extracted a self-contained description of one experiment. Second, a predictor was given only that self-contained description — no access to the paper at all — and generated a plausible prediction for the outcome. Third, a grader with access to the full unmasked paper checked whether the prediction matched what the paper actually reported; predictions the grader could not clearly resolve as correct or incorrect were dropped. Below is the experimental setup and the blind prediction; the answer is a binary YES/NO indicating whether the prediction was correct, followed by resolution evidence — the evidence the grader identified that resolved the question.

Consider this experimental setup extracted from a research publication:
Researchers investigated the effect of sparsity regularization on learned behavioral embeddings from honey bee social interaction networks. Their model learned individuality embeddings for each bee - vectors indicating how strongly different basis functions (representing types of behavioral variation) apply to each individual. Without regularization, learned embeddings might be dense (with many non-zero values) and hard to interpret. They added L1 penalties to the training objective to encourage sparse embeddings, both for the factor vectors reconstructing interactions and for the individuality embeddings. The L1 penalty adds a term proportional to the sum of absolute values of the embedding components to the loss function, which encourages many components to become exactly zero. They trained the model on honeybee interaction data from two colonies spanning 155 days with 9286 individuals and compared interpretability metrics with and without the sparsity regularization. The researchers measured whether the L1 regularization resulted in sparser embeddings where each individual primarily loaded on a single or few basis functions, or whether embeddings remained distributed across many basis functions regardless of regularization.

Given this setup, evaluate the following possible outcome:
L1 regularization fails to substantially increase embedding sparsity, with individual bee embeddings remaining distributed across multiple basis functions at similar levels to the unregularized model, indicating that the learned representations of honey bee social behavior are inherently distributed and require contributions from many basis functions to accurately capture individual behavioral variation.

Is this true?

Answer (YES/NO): NO